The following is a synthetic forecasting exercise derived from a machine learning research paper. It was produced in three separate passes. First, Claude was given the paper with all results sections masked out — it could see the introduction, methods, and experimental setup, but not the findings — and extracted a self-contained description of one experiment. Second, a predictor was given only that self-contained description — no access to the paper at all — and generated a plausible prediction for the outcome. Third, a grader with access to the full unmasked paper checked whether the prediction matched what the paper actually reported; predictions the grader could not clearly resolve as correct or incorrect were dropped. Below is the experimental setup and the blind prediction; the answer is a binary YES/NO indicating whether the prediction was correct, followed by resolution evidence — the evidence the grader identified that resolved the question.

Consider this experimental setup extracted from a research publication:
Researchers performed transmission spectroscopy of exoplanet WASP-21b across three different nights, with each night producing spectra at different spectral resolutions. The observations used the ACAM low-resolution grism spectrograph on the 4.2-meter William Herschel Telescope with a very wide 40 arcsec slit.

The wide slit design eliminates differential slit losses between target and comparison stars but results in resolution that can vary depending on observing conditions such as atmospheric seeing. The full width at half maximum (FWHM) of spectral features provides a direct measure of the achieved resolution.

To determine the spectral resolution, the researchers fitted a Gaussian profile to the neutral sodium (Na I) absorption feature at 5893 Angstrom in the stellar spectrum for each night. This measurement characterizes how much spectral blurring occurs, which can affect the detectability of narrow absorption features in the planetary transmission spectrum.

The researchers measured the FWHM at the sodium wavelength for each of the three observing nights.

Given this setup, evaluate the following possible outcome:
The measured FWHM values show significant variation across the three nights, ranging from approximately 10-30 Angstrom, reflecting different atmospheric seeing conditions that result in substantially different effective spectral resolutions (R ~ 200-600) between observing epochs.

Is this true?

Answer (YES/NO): NO